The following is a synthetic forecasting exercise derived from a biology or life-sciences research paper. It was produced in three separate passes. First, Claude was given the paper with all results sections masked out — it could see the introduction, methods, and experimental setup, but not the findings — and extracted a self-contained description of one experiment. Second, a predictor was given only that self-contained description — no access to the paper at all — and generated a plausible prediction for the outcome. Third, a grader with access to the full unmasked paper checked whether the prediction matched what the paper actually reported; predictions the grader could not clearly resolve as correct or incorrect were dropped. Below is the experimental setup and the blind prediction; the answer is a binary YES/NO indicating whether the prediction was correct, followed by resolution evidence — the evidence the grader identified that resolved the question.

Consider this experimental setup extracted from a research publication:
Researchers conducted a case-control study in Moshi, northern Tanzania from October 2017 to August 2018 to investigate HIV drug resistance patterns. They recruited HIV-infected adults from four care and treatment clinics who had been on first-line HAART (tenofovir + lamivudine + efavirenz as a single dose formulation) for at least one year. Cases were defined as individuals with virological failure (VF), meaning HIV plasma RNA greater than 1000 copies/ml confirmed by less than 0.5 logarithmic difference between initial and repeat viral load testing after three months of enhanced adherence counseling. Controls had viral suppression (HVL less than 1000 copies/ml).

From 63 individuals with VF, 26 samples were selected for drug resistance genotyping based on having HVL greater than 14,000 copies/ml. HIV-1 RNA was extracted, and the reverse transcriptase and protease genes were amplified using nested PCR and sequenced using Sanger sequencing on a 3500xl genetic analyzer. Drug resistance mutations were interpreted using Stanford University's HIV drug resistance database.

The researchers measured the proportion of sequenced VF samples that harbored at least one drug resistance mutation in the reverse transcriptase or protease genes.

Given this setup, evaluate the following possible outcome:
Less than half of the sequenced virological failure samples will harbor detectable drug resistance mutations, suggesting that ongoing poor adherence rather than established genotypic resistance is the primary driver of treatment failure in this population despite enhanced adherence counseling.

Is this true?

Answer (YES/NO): NO